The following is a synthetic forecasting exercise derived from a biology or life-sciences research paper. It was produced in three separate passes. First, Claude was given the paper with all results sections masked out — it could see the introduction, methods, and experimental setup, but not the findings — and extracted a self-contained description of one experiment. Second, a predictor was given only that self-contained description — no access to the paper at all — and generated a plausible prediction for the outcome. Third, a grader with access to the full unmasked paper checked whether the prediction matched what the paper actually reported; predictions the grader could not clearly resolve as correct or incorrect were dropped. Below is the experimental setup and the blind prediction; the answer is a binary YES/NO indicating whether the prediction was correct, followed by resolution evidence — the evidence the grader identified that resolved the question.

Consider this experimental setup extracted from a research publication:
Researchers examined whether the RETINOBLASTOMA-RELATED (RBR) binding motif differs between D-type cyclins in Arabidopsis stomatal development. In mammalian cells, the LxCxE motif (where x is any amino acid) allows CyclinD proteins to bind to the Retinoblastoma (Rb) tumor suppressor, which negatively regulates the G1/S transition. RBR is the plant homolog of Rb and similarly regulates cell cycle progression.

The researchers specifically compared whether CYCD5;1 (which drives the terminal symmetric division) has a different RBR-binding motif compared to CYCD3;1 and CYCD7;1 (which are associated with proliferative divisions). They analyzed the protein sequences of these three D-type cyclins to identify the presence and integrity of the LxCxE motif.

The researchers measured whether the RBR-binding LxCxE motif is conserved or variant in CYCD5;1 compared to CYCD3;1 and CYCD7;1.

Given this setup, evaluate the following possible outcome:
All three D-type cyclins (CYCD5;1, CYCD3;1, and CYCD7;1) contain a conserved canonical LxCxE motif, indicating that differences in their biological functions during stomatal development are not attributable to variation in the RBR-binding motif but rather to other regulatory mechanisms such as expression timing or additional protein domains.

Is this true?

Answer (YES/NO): NO